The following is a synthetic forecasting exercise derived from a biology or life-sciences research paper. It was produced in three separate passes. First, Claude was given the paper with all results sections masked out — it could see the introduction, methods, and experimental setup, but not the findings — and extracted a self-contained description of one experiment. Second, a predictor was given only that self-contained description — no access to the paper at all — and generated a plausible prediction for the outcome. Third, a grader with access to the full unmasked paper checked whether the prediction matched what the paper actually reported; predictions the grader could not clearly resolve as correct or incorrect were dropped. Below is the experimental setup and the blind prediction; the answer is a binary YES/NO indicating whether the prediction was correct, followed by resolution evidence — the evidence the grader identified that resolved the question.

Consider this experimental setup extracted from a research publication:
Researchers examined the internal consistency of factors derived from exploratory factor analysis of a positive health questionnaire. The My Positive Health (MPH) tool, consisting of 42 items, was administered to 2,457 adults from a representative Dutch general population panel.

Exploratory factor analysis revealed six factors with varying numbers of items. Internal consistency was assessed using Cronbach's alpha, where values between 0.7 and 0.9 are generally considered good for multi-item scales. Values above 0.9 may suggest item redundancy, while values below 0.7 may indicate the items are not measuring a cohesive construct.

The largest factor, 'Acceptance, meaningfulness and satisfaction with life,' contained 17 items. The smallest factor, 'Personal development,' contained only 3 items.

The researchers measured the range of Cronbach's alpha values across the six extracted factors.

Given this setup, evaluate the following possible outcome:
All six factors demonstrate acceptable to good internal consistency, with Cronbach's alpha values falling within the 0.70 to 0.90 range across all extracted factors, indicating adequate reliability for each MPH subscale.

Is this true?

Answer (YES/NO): NO